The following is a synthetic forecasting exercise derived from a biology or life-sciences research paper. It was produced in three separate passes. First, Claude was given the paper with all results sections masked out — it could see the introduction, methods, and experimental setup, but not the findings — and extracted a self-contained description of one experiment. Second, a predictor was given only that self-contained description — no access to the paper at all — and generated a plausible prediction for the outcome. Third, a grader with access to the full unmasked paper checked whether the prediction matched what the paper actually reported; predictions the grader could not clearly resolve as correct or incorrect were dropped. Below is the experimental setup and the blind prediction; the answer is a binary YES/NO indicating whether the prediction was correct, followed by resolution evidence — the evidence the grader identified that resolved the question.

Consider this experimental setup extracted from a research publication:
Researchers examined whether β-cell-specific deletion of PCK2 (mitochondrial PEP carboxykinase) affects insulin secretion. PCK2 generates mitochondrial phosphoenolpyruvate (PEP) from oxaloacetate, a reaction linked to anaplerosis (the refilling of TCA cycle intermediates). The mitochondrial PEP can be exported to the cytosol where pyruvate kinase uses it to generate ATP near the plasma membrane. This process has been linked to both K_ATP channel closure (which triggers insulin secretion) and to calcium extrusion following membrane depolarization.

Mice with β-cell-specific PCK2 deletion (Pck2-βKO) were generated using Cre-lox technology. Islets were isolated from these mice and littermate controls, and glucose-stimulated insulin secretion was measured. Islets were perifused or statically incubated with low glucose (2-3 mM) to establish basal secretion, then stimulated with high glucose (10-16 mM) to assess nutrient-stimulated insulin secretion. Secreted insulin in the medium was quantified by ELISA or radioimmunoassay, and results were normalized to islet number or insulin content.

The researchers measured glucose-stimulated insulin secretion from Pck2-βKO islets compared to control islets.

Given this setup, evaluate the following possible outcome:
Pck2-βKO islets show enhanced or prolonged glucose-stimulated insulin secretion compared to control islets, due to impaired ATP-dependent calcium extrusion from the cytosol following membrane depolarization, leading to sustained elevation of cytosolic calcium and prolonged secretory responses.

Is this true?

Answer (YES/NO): NO